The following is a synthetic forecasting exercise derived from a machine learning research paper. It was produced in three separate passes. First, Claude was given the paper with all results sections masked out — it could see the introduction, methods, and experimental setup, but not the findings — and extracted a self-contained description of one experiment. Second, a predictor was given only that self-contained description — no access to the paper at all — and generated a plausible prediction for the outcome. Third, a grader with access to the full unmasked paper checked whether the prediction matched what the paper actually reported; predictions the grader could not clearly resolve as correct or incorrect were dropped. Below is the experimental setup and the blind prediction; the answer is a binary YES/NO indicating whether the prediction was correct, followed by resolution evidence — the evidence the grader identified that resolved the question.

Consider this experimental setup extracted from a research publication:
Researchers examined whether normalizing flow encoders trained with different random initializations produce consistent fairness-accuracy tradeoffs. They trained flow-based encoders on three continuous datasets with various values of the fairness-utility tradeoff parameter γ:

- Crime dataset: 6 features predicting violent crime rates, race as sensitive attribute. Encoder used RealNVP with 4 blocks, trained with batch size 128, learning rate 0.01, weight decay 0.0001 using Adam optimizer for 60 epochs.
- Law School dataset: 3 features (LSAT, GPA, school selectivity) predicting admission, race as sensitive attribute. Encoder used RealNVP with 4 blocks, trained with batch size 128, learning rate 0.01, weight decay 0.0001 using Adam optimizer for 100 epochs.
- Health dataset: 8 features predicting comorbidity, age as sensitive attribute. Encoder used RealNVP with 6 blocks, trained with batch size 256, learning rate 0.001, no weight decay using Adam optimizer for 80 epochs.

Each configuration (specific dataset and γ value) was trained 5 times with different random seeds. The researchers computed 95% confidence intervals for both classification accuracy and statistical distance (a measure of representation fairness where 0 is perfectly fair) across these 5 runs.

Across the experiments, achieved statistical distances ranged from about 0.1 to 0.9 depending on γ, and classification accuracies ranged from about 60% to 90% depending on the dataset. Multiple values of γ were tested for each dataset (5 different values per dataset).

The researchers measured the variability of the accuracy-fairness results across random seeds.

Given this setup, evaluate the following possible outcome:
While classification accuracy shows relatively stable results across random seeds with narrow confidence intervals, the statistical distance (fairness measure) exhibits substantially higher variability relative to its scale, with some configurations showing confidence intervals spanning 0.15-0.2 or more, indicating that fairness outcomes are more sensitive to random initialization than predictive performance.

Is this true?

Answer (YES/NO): NO